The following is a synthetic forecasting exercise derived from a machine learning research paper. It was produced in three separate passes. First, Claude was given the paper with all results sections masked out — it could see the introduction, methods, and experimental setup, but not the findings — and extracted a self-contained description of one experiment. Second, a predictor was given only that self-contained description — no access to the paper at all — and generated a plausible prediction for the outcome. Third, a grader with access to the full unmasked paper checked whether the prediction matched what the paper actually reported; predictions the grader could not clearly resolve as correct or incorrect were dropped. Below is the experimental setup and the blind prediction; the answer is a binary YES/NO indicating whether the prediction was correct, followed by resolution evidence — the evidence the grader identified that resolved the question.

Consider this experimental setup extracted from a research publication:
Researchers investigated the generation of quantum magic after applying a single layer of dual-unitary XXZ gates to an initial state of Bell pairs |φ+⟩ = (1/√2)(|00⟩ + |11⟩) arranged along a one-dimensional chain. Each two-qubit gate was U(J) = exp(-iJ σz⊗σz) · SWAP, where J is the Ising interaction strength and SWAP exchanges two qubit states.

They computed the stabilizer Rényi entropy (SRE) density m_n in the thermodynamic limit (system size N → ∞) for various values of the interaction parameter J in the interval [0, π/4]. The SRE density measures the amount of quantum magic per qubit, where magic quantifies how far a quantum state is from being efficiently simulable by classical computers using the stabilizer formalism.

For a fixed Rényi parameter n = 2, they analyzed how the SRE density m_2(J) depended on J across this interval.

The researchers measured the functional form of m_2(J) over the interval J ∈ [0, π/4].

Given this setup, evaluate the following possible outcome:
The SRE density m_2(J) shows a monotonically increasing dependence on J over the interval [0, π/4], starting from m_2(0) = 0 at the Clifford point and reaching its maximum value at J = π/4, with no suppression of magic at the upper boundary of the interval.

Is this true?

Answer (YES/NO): NO